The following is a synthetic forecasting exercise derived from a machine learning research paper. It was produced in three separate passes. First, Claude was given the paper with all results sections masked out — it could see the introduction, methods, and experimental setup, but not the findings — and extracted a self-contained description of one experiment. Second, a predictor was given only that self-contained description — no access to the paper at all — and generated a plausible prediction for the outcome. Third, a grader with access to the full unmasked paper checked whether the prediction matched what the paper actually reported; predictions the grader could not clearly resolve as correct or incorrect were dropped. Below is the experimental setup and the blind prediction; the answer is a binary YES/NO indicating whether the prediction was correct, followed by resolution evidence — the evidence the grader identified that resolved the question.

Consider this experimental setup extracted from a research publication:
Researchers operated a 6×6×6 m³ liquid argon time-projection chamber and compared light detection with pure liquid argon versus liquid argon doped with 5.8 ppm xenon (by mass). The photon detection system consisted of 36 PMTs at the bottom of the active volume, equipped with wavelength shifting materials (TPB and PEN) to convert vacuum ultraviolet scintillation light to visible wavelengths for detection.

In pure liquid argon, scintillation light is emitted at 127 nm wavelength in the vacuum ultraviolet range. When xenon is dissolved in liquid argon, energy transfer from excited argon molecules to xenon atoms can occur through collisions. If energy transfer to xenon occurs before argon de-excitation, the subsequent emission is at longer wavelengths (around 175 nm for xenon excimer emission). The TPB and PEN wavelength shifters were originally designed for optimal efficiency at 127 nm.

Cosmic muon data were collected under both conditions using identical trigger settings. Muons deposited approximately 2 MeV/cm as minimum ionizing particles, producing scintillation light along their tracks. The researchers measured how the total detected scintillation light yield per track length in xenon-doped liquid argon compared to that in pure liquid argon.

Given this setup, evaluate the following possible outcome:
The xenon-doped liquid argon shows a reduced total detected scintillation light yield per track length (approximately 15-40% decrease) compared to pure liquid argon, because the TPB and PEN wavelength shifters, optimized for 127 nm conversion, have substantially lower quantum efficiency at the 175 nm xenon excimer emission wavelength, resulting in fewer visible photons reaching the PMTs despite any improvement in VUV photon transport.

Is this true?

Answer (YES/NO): NO